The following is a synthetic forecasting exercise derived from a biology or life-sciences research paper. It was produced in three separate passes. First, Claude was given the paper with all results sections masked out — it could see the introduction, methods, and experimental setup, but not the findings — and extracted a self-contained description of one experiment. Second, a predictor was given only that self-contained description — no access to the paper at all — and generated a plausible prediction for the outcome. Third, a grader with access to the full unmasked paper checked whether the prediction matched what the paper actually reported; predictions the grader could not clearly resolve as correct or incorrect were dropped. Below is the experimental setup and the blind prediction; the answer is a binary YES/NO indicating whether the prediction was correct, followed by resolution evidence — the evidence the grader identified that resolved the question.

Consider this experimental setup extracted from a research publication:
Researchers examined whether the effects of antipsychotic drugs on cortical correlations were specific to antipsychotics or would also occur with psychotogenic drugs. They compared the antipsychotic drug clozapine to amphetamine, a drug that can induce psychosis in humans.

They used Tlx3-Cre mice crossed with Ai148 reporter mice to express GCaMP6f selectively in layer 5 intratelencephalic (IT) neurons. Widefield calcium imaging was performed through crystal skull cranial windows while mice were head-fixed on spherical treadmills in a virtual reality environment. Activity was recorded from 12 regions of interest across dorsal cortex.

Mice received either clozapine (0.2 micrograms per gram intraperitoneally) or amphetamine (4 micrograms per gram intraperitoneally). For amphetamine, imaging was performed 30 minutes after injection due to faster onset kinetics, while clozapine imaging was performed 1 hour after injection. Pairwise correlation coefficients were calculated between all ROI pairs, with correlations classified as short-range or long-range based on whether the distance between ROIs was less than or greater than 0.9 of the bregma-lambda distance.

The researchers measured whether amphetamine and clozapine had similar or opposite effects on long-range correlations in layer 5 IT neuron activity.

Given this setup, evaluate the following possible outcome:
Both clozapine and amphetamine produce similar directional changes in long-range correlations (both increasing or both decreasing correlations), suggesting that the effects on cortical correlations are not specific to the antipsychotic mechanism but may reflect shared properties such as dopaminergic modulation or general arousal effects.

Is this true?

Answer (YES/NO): NO